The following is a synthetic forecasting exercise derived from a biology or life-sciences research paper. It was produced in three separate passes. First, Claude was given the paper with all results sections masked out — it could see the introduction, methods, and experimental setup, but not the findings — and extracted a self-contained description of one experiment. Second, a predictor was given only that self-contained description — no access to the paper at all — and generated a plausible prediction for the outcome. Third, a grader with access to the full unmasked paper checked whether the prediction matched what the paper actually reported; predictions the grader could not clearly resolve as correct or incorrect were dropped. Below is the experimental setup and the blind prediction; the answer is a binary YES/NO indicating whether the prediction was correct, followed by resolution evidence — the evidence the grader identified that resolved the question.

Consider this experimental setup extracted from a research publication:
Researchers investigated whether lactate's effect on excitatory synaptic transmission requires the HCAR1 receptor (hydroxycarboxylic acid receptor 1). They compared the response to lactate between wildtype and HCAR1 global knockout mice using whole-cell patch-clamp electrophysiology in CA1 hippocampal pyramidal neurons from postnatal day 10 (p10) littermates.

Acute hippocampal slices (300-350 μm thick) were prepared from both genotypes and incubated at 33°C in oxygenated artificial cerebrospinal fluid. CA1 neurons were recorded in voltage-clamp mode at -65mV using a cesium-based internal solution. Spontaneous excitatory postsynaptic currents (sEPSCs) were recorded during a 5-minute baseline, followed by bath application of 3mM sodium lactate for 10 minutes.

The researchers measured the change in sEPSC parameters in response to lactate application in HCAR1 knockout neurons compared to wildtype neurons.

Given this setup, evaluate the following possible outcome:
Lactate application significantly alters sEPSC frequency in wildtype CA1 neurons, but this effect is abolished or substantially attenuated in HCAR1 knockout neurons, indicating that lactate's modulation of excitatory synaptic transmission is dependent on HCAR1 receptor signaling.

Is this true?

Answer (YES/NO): YES